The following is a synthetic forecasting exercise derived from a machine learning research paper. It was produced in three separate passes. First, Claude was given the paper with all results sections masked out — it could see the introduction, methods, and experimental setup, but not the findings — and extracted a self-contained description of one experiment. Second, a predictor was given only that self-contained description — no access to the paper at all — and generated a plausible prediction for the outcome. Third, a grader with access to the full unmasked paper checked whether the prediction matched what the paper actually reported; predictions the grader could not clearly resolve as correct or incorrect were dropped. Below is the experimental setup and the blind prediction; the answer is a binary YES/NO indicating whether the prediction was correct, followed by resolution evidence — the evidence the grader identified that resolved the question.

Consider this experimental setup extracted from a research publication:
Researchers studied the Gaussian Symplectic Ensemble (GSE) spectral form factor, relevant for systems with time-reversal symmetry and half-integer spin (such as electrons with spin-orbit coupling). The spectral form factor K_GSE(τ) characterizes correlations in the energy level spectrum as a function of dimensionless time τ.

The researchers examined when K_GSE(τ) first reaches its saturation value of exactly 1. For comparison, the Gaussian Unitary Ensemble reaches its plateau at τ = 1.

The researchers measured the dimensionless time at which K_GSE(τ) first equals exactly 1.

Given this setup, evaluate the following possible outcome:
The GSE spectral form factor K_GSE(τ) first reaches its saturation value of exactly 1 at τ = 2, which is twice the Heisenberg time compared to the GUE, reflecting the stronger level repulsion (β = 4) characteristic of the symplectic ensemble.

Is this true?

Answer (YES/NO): YES